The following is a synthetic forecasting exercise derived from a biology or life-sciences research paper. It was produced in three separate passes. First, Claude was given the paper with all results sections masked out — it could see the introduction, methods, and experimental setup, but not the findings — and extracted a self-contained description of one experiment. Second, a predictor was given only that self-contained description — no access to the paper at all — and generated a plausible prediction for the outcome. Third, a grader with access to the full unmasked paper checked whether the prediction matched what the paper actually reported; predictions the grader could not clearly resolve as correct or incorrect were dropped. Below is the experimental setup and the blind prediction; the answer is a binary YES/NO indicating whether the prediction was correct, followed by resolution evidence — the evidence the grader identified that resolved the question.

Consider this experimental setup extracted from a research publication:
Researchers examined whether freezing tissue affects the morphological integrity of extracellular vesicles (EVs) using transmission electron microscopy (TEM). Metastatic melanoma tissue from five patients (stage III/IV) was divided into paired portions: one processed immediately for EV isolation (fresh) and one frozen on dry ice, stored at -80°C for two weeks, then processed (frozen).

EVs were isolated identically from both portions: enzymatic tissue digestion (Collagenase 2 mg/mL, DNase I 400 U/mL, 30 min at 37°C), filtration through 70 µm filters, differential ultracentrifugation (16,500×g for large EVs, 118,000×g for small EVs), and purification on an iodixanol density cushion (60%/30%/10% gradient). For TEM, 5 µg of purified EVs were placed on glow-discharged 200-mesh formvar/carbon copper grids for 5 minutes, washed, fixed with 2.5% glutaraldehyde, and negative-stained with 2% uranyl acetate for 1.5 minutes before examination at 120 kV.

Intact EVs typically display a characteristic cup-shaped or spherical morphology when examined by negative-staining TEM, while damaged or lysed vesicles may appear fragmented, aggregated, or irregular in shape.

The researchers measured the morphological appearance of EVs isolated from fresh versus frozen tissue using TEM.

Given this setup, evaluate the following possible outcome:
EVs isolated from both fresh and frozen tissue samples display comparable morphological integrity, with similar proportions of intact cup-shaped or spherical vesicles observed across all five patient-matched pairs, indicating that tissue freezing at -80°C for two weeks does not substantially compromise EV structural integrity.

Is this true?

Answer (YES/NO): NO